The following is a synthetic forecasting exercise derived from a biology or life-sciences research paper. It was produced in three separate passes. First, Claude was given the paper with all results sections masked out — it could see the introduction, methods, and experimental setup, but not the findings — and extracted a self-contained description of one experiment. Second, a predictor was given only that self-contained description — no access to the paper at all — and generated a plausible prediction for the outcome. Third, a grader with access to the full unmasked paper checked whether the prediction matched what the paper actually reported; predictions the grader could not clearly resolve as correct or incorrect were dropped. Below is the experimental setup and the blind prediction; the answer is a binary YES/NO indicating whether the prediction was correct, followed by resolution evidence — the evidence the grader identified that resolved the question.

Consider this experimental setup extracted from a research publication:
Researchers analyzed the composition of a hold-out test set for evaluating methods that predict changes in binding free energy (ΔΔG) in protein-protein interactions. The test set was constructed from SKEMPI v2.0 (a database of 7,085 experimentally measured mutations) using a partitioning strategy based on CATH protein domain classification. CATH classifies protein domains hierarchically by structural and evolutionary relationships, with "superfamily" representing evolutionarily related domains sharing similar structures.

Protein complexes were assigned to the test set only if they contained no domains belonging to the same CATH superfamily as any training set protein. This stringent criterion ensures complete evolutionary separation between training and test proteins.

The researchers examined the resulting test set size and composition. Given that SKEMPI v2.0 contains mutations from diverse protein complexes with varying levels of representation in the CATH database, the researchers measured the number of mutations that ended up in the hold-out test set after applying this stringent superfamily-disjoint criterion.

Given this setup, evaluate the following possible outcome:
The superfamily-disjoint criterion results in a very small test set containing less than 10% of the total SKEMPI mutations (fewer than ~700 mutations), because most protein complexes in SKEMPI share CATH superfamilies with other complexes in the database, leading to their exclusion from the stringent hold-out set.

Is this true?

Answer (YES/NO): NO